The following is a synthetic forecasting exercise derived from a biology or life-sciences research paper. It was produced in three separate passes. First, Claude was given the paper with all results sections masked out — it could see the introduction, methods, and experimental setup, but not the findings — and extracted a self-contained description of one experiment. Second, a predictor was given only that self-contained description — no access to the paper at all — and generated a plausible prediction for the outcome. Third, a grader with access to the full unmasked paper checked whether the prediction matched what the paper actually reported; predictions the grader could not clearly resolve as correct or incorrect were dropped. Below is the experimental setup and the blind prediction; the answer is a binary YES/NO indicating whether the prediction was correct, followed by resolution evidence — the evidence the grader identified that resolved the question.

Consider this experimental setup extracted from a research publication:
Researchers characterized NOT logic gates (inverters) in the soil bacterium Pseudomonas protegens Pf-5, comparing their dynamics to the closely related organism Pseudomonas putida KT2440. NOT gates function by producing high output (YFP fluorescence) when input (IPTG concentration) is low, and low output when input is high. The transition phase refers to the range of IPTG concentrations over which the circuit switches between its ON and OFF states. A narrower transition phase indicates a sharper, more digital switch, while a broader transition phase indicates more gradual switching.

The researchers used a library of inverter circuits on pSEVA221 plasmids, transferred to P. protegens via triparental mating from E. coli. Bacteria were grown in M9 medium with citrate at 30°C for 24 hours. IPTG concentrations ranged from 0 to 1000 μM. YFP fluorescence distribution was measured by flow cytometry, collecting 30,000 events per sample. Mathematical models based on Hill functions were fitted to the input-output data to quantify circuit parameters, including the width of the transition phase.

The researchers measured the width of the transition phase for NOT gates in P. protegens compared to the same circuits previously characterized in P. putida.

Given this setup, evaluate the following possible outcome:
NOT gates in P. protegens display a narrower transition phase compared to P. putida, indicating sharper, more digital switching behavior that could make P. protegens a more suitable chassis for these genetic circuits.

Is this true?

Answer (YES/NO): YES